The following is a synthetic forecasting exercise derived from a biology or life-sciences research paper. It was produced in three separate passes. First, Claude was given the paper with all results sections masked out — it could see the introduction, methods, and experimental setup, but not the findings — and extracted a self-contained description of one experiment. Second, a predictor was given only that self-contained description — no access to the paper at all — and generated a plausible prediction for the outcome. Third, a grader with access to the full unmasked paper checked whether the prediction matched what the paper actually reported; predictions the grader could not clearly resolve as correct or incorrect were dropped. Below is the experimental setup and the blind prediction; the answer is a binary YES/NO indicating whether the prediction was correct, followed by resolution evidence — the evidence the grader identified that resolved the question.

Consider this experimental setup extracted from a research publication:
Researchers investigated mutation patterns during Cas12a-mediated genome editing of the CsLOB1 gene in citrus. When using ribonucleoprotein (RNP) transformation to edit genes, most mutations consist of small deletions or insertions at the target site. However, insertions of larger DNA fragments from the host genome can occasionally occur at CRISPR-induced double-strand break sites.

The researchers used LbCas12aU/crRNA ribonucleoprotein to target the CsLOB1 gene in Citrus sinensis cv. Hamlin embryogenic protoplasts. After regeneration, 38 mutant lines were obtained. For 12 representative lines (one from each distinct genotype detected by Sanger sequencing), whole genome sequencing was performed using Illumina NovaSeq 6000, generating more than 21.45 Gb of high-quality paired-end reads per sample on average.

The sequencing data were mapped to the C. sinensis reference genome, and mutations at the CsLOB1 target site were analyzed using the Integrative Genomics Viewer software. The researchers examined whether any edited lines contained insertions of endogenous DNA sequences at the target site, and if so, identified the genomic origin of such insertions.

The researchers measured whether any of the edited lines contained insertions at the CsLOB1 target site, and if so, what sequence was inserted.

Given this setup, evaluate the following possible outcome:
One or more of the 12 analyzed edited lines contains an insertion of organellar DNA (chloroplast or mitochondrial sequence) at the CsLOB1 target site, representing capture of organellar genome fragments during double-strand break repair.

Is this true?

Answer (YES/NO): YES